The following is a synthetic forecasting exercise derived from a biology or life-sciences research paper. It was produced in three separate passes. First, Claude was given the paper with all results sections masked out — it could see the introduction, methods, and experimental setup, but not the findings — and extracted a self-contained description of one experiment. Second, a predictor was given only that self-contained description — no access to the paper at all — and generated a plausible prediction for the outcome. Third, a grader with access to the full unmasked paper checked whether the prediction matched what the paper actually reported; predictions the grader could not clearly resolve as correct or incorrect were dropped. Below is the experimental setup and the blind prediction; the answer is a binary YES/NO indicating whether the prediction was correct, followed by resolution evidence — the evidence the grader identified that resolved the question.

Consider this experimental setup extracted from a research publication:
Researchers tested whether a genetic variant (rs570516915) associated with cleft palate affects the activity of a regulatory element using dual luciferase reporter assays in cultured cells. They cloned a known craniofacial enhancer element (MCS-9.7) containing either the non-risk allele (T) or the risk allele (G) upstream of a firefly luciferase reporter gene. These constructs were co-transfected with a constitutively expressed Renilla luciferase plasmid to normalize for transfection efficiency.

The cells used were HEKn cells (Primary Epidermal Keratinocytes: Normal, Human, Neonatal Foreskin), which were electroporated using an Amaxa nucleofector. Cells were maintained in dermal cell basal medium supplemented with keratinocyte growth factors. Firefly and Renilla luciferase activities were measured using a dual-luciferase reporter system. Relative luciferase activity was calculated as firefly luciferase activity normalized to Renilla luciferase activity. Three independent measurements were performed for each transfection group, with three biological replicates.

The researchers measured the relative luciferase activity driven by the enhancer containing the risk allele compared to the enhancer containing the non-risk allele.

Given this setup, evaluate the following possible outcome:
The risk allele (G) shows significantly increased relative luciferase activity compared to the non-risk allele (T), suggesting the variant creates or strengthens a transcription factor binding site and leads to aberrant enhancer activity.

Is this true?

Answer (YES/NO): NO